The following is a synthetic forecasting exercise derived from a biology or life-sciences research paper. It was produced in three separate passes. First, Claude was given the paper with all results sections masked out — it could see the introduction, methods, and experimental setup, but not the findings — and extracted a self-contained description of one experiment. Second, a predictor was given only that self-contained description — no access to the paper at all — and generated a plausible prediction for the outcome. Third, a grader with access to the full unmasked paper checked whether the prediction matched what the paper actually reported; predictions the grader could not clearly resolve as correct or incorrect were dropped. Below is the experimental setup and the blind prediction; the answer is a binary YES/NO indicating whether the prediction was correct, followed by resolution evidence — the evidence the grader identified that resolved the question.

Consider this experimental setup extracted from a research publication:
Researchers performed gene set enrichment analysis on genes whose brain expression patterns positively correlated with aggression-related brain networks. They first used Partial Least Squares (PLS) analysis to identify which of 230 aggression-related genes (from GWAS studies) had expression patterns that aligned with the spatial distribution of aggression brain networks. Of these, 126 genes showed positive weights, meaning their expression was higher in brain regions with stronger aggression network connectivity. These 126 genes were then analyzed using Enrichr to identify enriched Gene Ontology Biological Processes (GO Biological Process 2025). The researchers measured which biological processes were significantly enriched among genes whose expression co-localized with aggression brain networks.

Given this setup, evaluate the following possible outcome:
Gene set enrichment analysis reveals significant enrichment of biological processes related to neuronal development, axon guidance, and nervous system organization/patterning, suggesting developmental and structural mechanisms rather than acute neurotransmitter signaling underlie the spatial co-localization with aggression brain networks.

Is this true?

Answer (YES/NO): NO